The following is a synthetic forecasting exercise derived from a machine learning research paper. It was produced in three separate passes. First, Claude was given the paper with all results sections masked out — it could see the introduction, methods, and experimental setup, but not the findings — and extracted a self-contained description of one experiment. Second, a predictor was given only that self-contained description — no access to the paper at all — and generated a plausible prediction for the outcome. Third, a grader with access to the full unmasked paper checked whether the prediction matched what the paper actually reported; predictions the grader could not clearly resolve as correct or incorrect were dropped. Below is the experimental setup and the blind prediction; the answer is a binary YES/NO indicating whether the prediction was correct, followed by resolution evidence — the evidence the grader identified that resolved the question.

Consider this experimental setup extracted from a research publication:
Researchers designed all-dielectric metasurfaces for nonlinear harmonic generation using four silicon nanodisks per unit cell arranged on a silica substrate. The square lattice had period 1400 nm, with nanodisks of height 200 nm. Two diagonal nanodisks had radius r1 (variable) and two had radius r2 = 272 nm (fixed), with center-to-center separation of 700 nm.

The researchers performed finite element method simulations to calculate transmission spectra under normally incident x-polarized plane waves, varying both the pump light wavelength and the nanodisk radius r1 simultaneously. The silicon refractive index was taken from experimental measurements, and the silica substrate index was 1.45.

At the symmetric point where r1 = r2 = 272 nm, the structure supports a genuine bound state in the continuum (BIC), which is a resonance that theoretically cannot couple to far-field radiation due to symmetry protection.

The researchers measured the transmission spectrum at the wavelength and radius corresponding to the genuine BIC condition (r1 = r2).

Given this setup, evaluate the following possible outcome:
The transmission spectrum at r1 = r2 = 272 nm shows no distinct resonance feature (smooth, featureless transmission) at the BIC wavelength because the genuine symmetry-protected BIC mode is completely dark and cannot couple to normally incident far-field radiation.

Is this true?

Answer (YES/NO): YES